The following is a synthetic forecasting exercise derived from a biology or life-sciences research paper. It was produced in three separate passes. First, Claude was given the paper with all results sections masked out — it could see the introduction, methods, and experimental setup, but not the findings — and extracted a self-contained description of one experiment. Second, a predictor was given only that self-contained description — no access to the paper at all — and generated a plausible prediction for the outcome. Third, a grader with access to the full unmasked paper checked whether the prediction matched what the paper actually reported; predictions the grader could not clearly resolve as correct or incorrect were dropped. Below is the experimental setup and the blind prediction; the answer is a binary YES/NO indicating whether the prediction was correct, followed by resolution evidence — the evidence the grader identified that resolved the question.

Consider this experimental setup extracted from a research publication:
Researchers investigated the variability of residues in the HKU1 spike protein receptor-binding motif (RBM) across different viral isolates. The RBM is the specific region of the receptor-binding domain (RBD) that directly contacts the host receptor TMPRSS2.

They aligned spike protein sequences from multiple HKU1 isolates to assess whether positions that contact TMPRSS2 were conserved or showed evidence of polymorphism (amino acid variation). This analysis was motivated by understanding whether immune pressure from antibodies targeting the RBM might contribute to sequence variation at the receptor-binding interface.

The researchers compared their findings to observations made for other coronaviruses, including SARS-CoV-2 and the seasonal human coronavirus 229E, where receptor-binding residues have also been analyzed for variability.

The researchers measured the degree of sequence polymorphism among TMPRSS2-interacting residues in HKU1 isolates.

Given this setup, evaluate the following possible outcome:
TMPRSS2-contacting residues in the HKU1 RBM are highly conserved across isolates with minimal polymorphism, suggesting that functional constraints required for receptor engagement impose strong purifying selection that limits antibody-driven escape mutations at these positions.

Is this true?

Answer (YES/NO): NO